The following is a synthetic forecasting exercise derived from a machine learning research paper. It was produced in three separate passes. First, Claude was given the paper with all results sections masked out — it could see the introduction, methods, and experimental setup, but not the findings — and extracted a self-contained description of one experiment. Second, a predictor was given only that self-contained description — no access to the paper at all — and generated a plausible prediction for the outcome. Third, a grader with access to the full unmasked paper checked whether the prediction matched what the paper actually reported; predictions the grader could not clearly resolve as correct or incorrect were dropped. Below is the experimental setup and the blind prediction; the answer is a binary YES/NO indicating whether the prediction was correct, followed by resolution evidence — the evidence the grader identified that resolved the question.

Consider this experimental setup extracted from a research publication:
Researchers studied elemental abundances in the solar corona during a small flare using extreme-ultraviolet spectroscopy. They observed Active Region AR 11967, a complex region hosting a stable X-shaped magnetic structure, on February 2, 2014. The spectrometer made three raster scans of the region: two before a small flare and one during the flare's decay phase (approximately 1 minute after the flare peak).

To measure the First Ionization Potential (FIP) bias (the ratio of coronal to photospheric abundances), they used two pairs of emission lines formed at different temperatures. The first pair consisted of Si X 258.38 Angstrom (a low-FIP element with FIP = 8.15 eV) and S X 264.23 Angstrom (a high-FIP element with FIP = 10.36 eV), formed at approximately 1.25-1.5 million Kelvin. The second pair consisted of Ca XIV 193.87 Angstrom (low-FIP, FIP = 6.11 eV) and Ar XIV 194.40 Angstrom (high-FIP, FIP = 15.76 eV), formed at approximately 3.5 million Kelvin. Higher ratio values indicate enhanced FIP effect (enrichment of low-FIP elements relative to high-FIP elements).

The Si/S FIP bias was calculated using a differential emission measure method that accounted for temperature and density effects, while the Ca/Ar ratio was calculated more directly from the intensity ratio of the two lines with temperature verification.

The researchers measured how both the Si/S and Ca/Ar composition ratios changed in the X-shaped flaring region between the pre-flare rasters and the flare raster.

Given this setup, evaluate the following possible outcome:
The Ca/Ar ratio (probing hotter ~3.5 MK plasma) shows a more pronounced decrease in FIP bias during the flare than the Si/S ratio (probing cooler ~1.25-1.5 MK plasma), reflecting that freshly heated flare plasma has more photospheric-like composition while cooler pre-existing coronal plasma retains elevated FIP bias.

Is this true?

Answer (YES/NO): NO